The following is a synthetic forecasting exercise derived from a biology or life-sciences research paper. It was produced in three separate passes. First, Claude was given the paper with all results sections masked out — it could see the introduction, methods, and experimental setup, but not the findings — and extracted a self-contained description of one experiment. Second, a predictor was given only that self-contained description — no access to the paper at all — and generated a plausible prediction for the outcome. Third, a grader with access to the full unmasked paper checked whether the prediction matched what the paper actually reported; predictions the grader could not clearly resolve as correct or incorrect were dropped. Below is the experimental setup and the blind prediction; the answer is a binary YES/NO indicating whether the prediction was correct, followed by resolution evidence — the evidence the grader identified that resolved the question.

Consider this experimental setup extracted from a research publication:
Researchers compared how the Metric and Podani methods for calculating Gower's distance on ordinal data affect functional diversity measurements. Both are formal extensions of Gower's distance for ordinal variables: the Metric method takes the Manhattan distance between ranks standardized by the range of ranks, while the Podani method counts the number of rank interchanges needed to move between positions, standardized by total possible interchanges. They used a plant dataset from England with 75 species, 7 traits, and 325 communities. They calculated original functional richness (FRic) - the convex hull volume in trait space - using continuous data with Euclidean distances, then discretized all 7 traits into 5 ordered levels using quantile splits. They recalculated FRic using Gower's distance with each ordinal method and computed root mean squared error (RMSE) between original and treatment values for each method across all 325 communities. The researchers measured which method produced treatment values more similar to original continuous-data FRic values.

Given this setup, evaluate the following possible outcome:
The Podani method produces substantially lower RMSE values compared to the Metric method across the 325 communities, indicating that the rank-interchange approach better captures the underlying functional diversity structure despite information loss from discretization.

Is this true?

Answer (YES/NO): NO